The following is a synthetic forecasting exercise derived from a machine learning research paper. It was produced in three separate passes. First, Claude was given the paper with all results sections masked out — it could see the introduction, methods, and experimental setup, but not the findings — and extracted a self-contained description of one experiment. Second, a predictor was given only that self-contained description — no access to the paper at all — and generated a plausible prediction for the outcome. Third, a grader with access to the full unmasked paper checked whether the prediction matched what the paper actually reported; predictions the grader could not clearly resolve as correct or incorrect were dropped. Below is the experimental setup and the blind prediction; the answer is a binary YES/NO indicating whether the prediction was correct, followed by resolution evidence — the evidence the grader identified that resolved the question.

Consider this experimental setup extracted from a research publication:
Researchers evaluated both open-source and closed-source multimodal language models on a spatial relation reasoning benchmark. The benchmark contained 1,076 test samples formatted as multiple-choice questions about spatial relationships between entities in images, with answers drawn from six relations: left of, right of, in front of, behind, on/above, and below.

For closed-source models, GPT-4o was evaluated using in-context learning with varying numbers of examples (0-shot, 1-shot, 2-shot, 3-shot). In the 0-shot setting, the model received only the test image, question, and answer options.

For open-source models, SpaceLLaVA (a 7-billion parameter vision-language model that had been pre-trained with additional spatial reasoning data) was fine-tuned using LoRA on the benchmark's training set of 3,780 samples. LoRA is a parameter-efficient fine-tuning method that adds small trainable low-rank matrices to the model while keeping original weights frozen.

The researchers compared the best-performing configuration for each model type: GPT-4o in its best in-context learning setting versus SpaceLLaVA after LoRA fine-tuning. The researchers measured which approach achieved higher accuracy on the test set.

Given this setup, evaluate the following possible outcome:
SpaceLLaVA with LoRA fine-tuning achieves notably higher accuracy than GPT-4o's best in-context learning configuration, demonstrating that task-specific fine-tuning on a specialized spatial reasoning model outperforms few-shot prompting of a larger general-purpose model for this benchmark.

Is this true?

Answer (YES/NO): YES